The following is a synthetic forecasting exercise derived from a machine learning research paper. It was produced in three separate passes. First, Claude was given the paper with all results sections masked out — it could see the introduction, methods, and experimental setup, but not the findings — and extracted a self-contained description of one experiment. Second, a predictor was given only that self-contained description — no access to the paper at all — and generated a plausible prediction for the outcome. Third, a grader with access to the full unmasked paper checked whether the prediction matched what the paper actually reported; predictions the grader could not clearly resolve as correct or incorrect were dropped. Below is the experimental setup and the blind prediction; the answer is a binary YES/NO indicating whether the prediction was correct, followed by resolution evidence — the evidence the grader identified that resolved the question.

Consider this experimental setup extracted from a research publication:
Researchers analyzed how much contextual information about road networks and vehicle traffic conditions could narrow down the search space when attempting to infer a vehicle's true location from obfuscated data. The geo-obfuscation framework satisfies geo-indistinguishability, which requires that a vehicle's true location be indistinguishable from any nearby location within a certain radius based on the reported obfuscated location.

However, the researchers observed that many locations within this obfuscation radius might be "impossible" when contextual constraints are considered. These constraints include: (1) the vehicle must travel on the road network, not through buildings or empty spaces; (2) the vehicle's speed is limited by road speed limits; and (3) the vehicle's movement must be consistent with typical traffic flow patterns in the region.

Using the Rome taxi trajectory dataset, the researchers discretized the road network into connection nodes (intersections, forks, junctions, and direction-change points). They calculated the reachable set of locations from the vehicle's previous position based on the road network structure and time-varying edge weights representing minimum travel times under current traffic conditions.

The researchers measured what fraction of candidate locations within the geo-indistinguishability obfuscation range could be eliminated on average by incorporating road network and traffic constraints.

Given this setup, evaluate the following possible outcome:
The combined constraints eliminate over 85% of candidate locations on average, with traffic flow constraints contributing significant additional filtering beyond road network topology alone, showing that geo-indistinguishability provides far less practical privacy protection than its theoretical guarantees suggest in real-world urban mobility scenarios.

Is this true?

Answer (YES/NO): NO